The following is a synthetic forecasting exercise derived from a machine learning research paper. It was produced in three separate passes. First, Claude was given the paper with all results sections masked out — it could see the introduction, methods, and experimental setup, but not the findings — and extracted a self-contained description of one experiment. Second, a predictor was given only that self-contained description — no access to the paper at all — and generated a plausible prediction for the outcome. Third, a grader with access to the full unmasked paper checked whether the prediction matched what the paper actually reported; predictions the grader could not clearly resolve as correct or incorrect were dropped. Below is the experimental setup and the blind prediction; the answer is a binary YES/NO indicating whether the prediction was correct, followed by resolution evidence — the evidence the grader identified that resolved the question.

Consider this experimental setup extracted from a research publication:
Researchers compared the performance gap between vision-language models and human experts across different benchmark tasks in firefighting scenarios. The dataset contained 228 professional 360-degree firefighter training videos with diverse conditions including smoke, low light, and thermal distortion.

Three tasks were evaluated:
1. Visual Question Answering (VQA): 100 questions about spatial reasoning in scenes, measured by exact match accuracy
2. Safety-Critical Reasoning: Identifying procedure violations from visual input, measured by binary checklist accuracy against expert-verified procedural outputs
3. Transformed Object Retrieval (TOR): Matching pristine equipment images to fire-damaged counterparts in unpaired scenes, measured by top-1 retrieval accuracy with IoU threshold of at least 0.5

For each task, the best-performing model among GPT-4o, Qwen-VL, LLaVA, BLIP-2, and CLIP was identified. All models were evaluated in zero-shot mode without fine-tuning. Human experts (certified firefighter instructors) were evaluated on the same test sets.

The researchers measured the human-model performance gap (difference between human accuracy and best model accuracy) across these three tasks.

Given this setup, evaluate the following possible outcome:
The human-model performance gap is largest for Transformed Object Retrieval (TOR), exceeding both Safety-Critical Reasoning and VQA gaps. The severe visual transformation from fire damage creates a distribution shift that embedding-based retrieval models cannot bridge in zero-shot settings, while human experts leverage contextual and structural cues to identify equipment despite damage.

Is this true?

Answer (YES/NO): NO